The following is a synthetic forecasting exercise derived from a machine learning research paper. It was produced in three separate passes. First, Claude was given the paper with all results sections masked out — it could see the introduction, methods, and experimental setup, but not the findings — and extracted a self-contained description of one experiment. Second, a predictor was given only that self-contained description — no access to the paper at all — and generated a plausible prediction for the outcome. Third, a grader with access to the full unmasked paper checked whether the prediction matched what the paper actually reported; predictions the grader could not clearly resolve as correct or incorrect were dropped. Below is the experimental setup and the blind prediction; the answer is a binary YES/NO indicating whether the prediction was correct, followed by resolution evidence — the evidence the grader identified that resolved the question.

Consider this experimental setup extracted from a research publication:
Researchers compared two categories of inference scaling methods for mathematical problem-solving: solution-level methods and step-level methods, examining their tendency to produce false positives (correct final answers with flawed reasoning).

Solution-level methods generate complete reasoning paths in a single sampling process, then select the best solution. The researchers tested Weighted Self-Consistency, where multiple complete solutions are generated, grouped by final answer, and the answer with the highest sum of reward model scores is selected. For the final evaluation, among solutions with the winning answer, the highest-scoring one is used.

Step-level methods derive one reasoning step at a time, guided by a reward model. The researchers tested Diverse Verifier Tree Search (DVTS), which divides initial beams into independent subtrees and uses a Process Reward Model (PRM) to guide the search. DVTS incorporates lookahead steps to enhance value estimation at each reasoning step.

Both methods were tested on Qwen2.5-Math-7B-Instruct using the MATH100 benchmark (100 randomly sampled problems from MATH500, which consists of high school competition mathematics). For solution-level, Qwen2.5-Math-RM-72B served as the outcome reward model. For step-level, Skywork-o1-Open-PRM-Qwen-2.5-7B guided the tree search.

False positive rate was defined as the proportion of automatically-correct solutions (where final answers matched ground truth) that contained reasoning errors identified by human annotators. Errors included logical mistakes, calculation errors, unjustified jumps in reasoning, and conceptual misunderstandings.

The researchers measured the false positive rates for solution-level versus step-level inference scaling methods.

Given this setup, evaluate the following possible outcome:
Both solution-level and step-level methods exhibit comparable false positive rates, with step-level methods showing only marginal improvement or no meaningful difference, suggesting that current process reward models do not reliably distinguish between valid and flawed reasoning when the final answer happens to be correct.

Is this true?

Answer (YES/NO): YES